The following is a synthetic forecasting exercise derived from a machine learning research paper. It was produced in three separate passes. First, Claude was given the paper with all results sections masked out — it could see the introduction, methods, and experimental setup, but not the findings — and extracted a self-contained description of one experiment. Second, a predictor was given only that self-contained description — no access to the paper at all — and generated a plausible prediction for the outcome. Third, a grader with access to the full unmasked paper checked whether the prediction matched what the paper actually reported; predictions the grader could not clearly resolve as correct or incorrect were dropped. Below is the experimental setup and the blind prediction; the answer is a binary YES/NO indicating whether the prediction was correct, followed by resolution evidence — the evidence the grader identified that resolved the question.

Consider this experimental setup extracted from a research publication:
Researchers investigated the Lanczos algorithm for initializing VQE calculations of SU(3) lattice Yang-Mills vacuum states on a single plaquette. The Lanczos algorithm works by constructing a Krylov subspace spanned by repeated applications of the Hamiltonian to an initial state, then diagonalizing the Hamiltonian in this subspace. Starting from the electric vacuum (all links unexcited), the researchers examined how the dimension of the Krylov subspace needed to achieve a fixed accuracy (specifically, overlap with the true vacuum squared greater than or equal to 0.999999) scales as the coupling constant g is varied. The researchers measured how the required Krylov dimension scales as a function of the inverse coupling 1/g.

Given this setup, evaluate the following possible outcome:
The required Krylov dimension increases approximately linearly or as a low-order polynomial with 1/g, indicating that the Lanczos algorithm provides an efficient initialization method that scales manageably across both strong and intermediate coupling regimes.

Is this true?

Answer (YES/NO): YES